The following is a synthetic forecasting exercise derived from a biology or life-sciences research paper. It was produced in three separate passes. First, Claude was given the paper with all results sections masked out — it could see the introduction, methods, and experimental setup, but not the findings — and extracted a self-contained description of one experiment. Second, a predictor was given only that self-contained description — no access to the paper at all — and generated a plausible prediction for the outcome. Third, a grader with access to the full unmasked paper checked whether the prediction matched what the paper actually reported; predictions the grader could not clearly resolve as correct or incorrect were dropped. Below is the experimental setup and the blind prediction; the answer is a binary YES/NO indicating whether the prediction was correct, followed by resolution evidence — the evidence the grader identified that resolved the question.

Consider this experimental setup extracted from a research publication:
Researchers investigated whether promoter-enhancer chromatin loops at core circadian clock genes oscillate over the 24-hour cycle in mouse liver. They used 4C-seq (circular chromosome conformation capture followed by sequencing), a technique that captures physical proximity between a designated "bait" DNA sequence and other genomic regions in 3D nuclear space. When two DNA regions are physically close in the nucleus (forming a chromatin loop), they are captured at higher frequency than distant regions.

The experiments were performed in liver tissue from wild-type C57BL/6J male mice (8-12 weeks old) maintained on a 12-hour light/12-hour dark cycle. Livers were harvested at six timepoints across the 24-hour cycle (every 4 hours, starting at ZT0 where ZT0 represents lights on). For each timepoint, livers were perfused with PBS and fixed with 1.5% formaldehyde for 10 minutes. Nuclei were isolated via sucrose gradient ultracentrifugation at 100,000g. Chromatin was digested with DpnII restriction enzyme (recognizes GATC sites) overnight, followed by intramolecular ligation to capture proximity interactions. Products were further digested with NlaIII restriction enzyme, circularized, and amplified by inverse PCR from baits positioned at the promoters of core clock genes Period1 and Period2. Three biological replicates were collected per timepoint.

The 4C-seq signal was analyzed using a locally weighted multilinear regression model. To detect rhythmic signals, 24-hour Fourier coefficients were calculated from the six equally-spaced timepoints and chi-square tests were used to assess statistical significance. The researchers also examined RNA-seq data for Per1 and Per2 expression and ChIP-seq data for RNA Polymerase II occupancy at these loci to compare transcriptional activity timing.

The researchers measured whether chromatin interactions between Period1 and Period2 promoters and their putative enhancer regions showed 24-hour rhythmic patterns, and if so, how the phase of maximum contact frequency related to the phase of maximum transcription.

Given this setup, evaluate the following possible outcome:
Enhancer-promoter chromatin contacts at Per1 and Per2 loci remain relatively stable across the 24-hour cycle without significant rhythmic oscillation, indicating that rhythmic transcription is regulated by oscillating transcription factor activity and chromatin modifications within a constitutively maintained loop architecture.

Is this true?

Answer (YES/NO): NO